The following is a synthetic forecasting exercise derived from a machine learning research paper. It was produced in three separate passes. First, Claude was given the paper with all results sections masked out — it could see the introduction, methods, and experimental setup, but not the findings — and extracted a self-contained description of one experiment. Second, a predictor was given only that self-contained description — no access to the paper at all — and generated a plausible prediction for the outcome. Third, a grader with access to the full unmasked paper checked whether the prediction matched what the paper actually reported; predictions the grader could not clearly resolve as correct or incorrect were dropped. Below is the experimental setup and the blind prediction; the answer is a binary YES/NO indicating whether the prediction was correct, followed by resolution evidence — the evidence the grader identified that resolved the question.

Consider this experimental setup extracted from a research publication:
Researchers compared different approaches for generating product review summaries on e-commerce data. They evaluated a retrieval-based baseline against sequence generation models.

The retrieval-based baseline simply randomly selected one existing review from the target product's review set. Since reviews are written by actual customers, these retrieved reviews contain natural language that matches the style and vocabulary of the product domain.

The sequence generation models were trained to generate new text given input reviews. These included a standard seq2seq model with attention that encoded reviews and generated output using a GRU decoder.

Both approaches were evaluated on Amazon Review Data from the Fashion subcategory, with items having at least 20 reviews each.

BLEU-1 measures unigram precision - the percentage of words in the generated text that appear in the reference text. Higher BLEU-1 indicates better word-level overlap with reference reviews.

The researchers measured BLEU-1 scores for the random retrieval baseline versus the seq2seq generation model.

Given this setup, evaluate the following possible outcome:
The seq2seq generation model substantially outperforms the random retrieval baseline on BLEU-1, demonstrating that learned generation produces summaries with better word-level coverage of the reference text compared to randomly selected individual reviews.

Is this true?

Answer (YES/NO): NO